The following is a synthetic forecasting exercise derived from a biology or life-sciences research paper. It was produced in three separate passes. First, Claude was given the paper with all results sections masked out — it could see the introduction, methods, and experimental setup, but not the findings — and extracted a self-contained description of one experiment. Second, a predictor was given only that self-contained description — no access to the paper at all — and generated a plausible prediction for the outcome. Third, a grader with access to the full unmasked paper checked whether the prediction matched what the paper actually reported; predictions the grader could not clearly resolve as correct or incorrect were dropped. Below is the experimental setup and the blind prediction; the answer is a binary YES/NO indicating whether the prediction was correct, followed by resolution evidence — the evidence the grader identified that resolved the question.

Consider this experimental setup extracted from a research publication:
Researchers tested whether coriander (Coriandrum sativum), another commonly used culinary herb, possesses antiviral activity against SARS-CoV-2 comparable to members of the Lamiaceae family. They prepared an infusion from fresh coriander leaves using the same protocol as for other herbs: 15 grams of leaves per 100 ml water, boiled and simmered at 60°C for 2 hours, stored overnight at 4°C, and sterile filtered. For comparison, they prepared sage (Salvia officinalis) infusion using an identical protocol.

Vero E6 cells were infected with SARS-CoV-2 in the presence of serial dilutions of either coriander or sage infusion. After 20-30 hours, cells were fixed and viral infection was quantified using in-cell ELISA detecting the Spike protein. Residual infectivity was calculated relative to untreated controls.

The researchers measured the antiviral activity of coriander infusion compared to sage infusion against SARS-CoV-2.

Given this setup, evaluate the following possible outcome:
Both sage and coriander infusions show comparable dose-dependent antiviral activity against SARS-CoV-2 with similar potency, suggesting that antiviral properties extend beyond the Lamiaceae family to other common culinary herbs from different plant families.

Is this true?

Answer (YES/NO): NO